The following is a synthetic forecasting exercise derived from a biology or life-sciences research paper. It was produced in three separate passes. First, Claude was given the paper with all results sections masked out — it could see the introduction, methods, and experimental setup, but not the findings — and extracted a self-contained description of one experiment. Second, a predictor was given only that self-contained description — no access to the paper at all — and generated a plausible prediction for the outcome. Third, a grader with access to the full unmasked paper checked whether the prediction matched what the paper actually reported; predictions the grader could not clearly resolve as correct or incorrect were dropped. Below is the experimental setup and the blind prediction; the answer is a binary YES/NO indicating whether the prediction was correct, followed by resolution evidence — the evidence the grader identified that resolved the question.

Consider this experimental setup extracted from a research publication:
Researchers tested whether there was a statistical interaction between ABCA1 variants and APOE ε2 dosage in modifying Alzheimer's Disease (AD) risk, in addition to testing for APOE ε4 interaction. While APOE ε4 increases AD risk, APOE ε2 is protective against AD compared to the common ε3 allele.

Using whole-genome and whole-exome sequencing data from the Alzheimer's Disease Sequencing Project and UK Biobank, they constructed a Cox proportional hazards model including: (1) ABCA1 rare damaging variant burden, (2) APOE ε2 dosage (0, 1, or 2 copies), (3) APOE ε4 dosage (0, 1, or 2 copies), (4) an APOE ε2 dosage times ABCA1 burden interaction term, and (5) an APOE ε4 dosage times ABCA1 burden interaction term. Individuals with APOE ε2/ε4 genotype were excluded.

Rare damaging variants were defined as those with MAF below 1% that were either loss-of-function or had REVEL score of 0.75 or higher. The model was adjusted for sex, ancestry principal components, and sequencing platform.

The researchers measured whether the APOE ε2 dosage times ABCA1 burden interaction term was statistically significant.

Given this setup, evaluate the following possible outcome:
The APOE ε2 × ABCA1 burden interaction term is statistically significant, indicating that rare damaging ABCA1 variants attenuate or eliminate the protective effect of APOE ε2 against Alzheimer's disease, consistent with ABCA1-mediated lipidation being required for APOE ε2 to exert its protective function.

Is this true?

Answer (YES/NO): YES